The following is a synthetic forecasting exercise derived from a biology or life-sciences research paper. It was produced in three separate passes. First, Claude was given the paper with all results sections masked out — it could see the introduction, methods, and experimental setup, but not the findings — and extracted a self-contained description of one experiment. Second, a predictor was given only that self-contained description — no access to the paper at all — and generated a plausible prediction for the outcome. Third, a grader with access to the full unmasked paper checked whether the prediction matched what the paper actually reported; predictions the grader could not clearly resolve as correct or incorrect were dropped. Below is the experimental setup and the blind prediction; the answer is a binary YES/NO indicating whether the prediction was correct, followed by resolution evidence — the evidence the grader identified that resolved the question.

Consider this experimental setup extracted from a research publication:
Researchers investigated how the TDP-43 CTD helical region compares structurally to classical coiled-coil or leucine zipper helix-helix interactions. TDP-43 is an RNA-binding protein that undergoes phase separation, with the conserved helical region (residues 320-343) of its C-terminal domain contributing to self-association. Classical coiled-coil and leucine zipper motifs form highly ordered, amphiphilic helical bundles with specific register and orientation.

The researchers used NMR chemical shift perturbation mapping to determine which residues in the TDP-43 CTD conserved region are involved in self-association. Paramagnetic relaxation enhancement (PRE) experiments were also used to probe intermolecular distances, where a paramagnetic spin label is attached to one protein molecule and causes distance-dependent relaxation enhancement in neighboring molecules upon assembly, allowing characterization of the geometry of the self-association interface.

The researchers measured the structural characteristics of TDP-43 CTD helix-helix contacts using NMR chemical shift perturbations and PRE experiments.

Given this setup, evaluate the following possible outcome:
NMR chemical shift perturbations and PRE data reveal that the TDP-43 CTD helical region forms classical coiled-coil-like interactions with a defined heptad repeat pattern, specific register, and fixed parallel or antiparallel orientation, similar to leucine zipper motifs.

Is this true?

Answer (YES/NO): NO